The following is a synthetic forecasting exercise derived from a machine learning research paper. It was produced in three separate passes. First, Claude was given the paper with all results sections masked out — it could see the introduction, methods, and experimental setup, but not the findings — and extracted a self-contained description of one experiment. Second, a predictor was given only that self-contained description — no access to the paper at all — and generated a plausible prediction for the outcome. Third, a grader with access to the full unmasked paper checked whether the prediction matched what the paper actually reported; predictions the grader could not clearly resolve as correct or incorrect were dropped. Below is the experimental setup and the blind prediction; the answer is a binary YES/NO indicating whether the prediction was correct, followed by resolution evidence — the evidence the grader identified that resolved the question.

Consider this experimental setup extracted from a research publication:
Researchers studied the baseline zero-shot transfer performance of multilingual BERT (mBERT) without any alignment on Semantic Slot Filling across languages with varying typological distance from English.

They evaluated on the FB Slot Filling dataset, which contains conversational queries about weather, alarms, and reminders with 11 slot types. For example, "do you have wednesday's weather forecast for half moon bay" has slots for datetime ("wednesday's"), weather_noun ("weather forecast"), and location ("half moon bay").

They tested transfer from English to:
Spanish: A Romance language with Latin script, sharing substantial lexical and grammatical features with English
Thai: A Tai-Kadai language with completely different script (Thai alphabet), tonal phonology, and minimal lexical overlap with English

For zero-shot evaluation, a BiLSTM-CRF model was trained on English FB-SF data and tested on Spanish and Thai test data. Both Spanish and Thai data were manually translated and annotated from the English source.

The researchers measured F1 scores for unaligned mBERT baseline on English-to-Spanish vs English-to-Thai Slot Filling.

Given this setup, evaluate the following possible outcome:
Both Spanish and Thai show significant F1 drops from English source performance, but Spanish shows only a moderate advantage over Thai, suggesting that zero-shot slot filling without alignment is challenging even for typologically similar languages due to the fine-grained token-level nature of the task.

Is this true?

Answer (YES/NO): NO